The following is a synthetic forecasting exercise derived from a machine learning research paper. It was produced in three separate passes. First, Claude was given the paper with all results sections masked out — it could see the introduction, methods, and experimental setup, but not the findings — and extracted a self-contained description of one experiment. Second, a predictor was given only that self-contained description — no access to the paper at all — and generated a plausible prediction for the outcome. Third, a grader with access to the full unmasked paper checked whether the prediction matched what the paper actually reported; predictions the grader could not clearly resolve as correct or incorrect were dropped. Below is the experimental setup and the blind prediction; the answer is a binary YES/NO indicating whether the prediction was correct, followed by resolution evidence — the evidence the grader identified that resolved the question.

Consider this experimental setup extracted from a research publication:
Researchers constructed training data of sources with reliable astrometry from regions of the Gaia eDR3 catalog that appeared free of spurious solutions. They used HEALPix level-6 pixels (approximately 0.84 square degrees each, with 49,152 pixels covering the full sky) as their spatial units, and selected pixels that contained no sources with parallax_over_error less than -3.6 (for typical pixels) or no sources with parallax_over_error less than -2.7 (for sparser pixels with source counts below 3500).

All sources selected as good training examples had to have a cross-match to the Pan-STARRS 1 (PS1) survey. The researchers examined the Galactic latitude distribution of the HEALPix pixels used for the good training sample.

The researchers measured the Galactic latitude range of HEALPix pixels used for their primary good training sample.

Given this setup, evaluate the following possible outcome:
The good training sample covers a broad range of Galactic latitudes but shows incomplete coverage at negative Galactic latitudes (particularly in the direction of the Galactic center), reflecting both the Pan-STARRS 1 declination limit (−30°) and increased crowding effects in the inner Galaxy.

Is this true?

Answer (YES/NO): NO